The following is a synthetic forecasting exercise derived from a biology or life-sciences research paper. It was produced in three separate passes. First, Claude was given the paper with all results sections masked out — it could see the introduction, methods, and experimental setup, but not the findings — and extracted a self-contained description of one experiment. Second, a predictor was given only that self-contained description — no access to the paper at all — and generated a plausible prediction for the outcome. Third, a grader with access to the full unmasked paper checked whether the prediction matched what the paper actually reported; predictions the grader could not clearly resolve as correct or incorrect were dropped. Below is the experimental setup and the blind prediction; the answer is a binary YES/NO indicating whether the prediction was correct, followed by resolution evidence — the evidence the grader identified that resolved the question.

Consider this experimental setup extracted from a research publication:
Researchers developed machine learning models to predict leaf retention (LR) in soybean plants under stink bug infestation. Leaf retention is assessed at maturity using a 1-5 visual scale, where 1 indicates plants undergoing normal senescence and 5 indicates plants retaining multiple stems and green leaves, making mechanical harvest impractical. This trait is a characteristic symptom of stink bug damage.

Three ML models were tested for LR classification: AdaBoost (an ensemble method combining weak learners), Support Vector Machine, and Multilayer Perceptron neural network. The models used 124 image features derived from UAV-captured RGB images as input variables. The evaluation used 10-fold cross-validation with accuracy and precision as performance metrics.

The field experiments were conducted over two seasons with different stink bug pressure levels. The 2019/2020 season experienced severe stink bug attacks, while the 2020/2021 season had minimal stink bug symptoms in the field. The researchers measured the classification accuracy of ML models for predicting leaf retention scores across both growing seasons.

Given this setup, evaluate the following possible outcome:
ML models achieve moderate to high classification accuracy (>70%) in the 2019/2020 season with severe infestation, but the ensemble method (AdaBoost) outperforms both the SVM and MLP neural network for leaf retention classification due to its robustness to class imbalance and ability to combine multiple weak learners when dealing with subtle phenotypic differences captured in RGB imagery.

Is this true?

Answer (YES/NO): NO